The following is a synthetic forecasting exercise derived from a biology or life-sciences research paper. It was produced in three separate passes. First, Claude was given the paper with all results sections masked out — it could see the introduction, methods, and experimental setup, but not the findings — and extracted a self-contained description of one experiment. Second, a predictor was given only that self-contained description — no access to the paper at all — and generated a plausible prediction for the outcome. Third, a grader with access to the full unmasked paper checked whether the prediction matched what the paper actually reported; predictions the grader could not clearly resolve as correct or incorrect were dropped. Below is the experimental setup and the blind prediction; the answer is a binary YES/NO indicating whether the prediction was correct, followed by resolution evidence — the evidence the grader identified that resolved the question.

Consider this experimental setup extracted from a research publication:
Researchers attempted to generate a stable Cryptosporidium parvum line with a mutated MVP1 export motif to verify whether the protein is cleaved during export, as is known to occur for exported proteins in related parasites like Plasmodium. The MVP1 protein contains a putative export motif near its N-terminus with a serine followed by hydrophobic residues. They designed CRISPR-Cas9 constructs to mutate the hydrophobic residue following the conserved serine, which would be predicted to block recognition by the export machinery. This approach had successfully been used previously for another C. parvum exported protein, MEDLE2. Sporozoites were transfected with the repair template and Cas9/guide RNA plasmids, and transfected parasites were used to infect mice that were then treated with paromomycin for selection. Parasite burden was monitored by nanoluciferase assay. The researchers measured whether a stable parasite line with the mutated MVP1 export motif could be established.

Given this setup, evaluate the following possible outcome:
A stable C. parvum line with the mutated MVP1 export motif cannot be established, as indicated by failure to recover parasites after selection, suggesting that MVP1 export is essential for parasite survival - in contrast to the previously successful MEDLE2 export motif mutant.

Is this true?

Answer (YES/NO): NO